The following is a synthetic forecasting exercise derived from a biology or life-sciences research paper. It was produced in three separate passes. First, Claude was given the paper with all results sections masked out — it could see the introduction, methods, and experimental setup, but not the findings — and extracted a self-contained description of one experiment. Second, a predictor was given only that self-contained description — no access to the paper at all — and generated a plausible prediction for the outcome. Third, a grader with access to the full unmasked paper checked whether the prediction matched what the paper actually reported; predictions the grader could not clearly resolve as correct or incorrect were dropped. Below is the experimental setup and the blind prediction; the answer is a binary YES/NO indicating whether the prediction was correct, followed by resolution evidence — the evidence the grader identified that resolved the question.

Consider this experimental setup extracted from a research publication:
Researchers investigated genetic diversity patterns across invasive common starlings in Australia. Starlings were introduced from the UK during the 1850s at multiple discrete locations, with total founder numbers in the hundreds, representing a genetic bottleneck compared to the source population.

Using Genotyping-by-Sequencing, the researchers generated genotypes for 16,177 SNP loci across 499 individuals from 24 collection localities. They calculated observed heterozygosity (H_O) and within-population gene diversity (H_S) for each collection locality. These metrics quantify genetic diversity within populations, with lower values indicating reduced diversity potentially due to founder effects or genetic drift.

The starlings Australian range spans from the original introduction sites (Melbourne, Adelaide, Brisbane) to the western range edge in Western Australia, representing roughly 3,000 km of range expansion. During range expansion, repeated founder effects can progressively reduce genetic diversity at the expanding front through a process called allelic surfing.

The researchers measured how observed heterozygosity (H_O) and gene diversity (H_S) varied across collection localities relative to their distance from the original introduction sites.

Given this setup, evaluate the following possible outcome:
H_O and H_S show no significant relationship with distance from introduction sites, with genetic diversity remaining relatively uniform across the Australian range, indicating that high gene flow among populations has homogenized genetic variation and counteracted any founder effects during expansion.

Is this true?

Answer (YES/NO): NO